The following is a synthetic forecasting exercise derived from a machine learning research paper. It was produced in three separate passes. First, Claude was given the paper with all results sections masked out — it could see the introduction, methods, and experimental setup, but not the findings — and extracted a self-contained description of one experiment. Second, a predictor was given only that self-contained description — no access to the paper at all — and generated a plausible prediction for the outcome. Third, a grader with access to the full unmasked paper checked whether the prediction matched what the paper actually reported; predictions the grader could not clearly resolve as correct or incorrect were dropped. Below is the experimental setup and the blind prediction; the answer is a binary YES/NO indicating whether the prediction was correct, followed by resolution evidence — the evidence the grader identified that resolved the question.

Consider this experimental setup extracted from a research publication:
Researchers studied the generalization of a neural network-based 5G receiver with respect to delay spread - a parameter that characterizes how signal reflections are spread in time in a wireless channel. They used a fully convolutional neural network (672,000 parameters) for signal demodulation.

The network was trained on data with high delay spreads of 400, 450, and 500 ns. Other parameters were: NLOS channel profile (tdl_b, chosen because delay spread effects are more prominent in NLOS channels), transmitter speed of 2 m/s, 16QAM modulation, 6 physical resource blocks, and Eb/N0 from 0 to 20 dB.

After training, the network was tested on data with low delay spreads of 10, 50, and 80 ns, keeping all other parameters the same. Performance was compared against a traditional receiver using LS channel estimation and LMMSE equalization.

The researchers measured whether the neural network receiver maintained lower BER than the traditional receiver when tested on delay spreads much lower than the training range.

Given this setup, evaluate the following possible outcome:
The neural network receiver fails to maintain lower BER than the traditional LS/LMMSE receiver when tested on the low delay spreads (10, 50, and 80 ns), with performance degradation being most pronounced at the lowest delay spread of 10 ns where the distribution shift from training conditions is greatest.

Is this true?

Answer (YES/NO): NO